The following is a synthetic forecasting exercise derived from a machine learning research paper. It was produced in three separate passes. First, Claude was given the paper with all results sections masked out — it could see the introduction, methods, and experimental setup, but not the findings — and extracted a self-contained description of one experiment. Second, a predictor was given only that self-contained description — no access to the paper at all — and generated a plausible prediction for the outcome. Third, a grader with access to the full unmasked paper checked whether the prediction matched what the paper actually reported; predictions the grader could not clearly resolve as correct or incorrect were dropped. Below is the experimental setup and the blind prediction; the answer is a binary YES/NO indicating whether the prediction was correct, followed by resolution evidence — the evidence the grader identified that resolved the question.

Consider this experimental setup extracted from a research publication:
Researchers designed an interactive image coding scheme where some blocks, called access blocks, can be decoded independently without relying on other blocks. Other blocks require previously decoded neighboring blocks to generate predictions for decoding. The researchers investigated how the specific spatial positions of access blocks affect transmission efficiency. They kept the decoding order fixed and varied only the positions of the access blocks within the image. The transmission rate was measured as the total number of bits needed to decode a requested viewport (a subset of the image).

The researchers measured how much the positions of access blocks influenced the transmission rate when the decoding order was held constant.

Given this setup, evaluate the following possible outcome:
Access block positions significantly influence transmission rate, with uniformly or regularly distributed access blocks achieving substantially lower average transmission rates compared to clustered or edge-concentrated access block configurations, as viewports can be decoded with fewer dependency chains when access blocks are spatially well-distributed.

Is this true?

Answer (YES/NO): NO